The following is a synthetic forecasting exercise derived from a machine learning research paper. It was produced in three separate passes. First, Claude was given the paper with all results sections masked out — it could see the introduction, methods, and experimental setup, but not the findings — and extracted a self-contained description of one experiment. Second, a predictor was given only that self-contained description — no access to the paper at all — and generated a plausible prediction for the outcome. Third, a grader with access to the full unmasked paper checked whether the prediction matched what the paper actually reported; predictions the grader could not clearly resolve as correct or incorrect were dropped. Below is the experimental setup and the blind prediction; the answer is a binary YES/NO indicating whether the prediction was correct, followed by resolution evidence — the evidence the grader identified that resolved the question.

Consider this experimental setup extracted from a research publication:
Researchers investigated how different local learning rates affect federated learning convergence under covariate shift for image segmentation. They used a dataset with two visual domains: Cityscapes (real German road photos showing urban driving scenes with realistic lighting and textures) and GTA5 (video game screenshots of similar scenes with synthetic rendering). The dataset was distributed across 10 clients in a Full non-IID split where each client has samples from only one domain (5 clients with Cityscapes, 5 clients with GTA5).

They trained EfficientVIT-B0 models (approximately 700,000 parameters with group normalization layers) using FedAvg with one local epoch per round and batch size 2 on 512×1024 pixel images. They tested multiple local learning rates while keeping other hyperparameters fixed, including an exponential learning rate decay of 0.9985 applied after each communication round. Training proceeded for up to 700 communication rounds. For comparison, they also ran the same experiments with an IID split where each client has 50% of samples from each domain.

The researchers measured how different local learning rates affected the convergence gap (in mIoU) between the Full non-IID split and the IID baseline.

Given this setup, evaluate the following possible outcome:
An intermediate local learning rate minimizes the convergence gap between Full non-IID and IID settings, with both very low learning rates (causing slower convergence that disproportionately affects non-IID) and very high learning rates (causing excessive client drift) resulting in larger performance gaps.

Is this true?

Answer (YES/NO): NO